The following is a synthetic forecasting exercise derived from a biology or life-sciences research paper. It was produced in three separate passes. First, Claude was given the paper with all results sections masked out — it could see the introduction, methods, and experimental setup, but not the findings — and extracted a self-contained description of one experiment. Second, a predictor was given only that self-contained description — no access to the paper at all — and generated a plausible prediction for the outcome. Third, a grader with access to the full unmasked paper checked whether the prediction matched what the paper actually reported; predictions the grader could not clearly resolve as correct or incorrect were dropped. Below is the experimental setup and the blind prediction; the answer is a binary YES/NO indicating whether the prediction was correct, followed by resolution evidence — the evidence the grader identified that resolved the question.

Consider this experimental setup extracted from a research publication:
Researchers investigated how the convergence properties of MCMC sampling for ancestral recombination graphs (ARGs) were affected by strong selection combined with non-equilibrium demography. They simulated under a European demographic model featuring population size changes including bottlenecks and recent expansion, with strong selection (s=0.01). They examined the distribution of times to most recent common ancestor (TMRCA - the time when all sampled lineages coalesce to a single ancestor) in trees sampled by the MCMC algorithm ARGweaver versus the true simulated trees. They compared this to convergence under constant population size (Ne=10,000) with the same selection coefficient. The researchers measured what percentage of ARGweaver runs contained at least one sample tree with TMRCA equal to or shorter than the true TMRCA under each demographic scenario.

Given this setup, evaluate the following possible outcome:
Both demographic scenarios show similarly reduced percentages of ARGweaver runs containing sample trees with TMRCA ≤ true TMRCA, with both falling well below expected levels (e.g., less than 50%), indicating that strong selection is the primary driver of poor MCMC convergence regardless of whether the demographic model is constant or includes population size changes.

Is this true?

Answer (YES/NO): NO